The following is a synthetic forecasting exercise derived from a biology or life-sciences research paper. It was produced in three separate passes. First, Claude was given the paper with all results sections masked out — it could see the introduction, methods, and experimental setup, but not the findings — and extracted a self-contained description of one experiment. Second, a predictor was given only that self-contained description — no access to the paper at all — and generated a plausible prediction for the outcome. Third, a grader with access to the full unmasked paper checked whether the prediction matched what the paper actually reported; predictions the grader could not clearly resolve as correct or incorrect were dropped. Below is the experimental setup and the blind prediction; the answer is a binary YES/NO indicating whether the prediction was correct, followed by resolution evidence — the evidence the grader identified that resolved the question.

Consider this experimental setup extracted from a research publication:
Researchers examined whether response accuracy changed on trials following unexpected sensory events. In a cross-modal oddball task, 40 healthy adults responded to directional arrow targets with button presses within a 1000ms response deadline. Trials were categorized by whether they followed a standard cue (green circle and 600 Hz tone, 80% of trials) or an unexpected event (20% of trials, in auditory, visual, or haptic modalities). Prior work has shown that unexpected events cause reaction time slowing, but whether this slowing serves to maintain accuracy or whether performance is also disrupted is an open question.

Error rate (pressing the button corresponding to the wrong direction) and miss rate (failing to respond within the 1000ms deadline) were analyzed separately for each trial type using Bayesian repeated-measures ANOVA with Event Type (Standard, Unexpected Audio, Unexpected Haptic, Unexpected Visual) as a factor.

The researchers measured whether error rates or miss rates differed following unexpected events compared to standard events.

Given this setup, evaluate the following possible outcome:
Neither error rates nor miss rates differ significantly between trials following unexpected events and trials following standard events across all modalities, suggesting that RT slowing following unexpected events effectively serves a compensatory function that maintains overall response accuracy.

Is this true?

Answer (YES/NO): NO